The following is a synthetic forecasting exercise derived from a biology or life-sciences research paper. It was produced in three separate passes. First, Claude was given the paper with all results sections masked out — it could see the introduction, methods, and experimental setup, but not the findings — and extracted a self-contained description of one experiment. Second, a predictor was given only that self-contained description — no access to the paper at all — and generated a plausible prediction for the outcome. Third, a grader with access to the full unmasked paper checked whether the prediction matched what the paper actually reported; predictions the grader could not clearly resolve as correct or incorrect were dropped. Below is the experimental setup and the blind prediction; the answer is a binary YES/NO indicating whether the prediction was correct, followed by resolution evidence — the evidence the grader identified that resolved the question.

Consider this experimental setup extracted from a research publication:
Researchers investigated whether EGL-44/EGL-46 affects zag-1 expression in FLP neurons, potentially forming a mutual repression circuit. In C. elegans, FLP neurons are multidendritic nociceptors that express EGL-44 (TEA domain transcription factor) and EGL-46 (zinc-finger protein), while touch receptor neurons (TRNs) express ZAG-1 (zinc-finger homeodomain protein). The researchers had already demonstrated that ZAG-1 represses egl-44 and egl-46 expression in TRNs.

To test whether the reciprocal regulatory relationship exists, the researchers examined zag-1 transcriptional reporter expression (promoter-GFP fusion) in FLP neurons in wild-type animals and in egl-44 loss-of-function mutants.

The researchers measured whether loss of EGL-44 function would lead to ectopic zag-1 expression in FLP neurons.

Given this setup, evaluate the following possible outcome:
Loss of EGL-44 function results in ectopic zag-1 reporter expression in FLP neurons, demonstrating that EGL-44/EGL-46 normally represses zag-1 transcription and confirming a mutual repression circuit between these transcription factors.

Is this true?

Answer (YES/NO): YES